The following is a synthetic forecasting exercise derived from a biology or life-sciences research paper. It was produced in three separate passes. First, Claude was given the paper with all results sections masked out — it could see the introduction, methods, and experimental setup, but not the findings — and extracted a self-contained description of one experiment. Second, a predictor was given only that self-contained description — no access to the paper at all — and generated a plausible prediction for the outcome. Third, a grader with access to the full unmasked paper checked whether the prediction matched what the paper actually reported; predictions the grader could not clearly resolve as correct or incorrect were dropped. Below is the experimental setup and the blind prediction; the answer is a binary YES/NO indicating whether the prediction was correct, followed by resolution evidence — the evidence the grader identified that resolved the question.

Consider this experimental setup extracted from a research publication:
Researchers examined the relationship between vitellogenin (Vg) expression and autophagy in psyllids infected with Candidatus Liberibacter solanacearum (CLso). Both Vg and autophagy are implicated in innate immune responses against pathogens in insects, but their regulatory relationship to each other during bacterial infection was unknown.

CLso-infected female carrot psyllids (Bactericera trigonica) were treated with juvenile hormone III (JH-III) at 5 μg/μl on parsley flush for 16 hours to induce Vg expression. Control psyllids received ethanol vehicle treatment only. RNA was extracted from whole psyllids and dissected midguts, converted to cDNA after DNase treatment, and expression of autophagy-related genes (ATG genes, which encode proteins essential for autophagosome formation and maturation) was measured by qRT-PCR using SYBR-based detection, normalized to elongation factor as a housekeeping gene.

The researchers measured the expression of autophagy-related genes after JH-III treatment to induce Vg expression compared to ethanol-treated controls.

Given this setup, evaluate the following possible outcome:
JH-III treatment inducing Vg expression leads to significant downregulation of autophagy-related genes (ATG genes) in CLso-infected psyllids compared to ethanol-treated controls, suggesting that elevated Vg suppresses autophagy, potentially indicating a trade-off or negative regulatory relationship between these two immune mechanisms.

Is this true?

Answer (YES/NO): YES